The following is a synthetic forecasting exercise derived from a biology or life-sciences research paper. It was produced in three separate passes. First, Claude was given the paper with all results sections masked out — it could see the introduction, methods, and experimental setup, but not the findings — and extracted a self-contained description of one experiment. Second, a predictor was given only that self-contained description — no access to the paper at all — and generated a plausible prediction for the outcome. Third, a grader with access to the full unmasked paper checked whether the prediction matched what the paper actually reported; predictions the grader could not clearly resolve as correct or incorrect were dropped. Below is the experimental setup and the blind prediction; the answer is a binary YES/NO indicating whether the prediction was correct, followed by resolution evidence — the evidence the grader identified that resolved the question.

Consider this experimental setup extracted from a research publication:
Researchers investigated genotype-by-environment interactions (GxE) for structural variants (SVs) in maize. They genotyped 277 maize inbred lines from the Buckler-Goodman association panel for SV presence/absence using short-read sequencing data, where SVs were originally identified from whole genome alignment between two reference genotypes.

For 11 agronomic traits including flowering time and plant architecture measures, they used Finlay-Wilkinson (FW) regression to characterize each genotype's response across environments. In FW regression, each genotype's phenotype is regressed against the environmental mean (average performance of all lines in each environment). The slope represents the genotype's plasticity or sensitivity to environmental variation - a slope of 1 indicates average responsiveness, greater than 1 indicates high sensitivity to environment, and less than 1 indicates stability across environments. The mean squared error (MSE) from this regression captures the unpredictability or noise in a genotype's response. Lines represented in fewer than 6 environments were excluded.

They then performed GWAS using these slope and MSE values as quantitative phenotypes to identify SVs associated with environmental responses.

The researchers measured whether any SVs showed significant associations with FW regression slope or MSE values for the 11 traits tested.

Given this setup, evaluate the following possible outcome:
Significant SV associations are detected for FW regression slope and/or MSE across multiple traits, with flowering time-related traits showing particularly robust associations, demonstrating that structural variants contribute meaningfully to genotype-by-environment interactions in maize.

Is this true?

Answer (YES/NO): NO